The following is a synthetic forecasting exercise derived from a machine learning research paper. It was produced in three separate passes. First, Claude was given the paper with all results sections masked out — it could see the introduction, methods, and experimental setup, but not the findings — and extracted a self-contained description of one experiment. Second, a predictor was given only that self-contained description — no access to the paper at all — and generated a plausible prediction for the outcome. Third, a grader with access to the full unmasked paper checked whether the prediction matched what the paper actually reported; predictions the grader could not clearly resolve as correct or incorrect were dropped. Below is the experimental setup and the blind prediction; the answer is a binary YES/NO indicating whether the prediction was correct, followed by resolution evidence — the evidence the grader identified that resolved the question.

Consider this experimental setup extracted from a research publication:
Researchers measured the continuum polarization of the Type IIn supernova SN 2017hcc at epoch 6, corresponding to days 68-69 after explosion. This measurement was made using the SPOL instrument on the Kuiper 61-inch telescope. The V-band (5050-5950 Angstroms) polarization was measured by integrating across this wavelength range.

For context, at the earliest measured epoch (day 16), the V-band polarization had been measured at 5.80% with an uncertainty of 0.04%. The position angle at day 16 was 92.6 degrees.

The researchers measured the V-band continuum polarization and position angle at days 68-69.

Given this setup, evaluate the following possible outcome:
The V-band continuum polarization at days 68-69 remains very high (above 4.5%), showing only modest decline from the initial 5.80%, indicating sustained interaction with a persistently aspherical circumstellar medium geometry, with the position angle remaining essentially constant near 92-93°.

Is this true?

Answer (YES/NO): NO